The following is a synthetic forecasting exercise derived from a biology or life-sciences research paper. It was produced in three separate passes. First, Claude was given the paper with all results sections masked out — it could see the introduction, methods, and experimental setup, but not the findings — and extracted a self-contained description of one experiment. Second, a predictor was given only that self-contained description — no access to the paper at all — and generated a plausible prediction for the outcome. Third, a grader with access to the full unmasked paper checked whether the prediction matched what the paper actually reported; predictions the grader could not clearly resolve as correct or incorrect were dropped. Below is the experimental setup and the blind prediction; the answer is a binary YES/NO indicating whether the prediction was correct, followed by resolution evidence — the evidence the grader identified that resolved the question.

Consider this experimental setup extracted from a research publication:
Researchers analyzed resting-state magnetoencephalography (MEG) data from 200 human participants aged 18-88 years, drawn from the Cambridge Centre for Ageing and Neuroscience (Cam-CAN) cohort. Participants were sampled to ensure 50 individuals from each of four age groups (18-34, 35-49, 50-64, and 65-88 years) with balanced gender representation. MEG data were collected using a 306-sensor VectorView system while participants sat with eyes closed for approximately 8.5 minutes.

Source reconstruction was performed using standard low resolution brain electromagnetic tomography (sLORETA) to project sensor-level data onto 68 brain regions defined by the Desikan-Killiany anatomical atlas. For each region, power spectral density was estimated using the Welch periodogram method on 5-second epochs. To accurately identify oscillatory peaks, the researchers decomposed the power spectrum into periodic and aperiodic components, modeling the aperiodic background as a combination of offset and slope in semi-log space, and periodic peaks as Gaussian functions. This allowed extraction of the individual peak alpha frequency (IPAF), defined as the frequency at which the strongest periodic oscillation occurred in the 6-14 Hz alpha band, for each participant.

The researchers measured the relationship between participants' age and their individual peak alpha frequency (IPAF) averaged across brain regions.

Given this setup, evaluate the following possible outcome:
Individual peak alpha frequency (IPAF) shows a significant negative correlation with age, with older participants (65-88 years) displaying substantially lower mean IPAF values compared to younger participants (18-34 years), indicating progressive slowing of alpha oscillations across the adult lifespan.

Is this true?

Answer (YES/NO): YES